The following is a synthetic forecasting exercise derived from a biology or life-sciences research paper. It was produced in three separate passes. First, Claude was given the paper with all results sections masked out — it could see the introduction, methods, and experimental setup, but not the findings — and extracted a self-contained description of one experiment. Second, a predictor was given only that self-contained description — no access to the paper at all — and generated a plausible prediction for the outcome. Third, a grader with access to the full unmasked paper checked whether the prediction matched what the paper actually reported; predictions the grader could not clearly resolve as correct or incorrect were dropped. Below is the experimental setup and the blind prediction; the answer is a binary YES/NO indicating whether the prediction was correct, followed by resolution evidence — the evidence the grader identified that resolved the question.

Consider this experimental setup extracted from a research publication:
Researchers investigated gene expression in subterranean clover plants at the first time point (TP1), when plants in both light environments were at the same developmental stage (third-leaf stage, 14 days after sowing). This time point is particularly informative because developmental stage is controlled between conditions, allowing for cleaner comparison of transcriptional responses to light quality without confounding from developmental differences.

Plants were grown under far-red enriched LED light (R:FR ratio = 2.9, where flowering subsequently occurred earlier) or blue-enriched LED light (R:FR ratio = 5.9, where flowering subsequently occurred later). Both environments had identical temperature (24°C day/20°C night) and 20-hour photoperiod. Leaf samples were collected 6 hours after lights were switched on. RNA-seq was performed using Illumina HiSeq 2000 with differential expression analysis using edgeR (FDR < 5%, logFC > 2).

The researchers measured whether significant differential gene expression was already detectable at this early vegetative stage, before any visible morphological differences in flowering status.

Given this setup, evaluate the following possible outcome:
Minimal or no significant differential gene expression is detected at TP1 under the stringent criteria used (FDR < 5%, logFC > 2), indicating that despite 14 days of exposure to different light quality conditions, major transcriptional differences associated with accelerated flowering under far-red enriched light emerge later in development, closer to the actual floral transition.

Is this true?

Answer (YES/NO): NO